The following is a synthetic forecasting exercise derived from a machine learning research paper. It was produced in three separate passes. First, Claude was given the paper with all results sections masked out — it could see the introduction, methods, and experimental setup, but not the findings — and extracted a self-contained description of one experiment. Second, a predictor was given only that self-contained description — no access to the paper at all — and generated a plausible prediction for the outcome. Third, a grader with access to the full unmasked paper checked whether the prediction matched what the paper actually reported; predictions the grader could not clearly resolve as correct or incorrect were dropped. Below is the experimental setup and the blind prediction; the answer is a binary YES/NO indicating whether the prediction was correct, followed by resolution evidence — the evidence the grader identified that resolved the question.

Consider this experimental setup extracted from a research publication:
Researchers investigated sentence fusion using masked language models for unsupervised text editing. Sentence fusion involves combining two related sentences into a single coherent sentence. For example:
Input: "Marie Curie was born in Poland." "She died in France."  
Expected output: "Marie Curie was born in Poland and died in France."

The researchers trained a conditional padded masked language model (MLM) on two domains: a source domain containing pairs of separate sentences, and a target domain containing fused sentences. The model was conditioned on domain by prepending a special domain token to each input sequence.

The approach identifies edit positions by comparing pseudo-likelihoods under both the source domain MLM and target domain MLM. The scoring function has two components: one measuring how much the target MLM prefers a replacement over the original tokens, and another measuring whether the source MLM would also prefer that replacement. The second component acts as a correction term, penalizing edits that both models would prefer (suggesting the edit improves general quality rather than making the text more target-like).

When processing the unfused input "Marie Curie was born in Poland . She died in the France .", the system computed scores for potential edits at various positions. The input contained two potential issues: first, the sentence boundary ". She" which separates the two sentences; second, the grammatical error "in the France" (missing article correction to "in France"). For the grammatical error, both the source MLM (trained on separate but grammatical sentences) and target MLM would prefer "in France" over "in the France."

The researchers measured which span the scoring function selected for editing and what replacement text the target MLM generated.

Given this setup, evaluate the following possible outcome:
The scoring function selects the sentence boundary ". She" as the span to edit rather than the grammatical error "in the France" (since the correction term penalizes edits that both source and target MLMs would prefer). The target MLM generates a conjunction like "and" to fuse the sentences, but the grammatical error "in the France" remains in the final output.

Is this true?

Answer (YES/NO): YES